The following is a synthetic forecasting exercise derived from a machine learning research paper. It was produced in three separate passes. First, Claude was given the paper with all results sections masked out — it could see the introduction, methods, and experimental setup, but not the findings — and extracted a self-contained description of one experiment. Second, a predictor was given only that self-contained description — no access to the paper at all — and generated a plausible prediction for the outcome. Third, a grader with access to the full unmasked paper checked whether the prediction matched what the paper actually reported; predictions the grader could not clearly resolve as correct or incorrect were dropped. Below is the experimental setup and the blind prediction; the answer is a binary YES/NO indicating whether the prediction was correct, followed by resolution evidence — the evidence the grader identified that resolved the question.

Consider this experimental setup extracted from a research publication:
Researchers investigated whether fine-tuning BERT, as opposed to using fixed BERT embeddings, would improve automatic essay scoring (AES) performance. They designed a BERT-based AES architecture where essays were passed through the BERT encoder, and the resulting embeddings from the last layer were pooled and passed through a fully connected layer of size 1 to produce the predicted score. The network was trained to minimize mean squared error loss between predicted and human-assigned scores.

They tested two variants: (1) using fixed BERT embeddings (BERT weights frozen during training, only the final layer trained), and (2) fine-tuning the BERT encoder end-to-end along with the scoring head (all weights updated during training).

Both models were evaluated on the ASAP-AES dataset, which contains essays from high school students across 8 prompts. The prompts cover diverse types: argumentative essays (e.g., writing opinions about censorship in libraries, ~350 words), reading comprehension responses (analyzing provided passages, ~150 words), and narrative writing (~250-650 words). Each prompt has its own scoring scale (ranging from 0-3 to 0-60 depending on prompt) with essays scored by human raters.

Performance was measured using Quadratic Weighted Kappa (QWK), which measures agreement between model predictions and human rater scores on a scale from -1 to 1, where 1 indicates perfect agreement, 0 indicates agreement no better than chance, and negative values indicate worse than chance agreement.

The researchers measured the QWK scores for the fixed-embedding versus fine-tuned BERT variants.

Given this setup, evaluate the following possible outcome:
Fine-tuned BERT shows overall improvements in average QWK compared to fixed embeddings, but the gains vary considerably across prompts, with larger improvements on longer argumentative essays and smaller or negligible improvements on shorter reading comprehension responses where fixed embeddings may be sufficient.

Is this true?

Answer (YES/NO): NO